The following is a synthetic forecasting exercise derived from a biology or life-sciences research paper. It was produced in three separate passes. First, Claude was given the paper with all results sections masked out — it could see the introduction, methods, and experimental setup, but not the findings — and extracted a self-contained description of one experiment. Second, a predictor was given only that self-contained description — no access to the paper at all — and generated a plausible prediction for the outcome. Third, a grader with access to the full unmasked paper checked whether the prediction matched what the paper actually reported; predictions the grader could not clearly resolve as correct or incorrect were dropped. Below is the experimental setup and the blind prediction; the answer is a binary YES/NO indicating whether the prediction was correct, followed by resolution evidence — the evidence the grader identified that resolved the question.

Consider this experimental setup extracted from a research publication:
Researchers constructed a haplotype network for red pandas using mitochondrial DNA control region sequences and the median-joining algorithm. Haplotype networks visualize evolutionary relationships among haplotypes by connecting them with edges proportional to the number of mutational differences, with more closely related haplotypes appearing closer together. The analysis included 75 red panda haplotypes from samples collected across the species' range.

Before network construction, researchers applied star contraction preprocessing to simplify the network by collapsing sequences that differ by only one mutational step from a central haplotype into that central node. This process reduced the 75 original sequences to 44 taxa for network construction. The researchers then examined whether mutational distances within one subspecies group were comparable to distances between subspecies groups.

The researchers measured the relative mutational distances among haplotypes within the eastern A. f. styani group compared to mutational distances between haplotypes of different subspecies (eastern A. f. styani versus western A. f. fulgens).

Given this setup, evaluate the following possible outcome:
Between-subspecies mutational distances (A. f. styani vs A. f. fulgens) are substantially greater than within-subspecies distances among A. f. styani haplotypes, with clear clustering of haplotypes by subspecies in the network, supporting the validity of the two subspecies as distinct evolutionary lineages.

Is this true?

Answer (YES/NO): NO